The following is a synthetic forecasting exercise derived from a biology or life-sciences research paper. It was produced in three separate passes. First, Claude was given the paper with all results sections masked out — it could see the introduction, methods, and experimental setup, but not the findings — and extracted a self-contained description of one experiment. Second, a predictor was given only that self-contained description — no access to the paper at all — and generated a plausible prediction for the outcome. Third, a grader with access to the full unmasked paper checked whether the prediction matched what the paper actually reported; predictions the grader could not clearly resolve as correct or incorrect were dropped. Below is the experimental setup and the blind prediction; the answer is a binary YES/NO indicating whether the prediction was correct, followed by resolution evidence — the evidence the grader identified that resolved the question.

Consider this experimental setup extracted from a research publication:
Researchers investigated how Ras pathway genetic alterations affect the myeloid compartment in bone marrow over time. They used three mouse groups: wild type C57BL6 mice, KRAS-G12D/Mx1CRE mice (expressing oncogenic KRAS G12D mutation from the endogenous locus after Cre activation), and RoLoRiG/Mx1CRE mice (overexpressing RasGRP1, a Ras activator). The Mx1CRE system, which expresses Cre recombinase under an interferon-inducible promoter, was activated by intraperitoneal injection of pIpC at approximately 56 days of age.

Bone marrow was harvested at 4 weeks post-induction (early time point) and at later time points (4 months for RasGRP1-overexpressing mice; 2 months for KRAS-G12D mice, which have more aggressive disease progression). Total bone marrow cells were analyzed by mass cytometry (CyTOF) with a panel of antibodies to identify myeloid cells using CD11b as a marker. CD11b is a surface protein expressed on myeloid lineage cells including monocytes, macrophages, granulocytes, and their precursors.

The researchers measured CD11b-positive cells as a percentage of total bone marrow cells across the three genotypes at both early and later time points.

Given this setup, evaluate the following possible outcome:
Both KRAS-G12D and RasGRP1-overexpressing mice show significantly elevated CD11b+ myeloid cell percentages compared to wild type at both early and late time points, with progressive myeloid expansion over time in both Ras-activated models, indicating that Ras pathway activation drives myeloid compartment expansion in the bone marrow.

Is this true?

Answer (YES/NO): NO